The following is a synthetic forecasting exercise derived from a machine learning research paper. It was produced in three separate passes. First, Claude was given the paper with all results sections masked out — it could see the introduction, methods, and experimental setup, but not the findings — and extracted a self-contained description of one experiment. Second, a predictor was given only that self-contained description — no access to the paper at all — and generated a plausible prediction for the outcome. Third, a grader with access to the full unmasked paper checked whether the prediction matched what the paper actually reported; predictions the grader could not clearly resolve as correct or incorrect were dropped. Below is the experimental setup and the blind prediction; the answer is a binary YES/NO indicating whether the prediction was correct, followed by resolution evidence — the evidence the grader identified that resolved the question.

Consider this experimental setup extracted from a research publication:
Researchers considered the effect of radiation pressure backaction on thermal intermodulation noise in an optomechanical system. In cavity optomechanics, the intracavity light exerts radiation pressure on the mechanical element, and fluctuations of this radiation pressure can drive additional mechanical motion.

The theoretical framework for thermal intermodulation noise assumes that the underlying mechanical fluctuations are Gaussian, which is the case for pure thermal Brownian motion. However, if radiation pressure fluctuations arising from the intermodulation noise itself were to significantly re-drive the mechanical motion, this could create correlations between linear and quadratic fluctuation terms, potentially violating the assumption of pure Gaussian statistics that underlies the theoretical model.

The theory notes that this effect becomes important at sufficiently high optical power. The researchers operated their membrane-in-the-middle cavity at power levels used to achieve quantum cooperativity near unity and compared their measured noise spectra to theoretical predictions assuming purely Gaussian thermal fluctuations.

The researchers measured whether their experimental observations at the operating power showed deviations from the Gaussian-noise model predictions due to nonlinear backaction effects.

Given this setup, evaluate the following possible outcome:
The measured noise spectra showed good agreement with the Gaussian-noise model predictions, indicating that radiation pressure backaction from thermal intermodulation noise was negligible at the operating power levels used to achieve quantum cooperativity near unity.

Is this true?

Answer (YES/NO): YES